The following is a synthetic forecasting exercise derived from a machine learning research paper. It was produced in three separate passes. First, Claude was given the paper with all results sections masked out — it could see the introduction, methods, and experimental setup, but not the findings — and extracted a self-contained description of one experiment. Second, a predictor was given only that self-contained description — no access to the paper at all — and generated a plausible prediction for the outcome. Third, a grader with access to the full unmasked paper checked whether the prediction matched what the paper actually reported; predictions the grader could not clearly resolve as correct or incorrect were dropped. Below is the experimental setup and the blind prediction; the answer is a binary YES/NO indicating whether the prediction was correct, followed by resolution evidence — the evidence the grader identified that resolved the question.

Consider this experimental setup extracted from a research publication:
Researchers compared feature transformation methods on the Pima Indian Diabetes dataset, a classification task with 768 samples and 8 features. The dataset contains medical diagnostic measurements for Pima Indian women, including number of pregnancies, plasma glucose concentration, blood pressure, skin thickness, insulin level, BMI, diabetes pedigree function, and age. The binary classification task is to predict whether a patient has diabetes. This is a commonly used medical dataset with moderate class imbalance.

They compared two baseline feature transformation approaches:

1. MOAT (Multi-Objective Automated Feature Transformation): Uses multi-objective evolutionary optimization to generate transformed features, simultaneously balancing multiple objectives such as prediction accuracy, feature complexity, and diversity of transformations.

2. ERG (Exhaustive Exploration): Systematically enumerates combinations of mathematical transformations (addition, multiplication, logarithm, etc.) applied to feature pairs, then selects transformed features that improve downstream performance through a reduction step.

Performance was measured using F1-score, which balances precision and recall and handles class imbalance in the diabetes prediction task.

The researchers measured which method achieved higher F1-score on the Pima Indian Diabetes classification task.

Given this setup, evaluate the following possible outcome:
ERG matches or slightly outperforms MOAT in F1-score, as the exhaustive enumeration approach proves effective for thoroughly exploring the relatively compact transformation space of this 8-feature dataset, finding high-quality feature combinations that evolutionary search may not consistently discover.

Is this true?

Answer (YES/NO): NO